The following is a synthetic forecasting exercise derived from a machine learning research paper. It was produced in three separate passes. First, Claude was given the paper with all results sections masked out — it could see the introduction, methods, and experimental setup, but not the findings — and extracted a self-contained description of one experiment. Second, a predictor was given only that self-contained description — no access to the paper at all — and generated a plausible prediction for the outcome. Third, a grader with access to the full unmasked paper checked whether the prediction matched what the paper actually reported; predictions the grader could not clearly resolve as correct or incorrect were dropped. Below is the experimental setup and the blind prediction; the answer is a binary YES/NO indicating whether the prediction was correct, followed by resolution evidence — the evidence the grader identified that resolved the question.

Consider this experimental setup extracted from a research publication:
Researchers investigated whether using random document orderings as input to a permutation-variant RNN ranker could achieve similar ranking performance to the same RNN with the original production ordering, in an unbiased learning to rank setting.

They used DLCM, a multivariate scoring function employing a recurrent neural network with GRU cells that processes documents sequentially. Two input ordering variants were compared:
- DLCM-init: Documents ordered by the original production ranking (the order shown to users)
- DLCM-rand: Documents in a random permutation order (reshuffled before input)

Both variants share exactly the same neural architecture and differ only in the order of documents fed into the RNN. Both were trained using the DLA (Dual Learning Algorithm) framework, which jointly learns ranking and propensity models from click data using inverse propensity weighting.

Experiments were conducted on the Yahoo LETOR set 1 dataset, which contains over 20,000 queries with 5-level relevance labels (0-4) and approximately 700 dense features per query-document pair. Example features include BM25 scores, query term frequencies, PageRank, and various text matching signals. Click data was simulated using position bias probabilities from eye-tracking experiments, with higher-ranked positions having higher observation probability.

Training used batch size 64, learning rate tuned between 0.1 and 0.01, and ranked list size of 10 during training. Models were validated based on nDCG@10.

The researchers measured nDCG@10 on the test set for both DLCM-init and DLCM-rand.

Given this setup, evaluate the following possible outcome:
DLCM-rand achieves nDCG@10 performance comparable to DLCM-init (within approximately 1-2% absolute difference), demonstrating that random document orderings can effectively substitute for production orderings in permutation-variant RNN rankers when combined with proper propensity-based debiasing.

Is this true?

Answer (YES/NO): YES